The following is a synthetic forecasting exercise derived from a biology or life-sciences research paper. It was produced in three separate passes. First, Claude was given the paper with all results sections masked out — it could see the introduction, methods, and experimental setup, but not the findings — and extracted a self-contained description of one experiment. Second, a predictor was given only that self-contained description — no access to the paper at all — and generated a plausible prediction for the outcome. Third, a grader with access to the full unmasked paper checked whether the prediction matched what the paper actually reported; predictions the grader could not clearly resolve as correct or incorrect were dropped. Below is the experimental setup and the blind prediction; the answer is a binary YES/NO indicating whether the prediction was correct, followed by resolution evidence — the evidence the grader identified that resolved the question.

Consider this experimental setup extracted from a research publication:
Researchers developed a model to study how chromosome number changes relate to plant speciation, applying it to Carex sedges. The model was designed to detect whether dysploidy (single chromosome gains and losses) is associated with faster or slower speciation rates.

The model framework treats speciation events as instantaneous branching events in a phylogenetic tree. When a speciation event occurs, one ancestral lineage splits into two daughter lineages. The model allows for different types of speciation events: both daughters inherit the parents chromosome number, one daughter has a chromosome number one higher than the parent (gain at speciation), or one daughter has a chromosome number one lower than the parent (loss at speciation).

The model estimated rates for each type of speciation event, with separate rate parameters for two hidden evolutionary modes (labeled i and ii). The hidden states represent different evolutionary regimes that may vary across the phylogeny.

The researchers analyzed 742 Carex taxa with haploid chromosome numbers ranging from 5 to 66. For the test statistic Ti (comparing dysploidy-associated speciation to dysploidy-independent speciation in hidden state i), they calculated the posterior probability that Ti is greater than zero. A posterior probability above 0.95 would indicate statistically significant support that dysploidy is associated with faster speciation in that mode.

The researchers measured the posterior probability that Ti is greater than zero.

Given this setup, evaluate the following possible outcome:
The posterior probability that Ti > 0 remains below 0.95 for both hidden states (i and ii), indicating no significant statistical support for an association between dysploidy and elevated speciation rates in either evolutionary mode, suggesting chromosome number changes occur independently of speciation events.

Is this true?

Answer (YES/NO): NO